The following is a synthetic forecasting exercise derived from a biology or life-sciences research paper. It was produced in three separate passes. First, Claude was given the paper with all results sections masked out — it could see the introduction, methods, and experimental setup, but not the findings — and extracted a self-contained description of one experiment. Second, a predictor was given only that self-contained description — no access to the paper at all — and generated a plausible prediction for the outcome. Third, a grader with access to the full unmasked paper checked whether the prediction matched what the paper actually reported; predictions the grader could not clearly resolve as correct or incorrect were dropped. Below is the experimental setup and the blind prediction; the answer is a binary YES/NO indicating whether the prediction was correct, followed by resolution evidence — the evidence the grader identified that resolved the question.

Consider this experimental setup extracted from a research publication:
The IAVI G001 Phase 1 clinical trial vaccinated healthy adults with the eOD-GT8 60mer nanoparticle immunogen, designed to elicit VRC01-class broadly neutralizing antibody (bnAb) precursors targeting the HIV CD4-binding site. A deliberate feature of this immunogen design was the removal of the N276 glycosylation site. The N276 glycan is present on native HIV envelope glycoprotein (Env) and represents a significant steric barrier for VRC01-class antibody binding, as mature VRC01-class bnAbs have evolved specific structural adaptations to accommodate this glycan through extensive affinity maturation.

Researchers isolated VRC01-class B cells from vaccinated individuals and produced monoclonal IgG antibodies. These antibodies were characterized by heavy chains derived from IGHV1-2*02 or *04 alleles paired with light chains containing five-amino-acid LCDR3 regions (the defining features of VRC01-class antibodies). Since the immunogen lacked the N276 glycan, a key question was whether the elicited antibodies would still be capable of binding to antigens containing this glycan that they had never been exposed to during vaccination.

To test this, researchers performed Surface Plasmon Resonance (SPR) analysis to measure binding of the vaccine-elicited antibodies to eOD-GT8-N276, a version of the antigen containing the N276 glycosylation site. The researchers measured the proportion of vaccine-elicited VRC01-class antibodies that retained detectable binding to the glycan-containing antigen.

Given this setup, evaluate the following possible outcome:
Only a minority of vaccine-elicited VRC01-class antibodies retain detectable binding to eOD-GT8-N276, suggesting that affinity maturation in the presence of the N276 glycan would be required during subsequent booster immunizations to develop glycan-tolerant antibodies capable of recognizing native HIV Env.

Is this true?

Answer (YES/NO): NO